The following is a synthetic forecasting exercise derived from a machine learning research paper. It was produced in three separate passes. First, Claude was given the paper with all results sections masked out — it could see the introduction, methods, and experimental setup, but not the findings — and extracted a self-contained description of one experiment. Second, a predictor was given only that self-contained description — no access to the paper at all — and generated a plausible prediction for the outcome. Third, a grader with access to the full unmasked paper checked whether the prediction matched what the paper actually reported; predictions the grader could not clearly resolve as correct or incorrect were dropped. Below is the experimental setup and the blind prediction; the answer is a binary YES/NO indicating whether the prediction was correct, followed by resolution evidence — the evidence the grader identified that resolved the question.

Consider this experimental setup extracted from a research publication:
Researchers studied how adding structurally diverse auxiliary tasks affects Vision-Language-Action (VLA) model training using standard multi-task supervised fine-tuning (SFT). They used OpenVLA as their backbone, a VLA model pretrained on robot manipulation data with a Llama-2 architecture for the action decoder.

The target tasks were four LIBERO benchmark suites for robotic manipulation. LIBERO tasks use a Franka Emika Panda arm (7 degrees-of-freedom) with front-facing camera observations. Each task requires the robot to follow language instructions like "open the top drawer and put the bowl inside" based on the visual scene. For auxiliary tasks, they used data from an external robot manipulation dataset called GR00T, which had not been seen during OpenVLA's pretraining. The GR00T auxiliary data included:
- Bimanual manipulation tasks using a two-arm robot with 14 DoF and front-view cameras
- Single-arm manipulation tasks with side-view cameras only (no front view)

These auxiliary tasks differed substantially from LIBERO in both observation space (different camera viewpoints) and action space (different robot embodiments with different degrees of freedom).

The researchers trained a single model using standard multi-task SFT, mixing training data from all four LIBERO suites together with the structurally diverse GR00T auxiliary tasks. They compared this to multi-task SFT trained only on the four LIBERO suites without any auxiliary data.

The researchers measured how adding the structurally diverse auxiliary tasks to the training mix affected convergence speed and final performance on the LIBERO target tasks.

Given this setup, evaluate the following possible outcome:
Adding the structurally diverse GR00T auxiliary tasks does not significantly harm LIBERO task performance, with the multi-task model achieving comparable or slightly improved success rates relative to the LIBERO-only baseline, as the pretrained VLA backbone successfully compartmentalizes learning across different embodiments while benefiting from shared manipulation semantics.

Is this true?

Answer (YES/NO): NO